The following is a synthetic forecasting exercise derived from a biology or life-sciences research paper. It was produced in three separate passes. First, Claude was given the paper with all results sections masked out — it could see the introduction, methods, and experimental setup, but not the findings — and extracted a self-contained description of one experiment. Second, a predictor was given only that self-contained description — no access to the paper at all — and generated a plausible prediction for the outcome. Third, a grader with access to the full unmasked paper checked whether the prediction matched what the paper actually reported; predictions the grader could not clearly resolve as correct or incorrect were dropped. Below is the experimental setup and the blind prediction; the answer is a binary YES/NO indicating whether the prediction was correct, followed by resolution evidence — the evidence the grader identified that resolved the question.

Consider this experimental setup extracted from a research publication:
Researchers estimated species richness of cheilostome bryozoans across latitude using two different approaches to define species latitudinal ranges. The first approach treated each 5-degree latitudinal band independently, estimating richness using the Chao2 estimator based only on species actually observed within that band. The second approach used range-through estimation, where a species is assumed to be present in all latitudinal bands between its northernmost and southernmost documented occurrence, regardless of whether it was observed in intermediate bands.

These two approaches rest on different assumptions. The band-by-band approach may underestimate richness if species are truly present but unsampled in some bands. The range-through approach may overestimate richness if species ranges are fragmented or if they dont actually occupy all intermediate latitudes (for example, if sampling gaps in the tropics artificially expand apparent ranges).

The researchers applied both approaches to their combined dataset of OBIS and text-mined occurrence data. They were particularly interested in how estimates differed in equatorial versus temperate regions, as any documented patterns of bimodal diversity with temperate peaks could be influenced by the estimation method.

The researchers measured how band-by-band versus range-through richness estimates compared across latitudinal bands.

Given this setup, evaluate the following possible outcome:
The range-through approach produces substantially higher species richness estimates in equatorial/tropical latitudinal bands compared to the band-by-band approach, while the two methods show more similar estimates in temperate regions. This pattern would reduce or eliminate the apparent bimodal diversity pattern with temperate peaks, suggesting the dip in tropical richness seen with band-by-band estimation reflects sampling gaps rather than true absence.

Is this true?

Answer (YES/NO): NO